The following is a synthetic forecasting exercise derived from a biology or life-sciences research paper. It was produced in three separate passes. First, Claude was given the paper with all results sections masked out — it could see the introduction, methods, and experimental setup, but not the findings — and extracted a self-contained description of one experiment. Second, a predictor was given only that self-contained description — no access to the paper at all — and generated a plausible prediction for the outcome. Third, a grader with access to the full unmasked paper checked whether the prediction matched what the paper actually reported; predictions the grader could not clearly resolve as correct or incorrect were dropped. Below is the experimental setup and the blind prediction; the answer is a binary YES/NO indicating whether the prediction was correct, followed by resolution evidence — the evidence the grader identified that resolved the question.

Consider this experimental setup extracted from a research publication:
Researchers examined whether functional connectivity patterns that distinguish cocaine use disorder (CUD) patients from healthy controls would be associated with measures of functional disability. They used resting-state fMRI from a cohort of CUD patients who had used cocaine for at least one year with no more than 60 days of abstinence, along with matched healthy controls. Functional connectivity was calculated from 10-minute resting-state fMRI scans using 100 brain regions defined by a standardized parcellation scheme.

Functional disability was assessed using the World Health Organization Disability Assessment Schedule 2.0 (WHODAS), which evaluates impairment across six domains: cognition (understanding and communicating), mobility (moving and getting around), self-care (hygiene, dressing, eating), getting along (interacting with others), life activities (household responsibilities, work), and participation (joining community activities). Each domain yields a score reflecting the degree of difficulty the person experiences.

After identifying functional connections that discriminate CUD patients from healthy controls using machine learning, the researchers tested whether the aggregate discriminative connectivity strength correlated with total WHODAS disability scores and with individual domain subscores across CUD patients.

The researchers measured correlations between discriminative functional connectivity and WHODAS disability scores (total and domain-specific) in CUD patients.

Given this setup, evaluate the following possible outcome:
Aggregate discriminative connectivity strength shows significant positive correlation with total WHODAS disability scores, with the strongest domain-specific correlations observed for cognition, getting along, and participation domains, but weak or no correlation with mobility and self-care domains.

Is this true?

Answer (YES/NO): NO